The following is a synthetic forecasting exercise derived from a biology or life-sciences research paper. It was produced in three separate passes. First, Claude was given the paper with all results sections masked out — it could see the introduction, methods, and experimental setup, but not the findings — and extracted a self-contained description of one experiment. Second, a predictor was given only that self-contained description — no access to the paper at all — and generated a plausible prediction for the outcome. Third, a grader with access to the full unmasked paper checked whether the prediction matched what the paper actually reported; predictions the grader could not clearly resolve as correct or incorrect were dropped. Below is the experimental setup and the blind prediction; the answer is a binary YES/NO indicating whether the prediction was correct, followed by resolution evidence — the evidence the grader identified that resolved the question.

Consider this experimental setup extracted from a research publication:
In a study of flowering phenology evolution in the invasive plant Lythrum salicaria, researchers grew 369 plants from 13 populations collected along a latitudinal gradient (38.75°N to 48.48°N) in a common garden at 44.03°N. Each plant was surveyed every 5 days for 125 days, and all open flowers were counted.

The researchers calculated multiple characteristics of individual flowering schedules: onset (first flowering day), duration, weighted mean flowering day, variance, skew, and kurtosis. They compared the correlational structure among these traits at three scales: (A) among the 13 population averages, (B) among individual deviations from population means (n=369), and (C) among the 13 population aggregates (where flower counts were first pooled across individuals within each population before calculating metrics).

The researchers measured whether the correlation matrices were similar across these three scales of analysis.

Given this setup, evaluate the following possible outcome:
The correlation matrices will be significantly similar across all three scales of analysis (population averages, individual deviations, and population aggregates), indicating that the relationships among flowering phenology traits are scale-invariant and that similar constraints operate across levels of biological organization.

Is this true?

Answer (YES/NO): NO